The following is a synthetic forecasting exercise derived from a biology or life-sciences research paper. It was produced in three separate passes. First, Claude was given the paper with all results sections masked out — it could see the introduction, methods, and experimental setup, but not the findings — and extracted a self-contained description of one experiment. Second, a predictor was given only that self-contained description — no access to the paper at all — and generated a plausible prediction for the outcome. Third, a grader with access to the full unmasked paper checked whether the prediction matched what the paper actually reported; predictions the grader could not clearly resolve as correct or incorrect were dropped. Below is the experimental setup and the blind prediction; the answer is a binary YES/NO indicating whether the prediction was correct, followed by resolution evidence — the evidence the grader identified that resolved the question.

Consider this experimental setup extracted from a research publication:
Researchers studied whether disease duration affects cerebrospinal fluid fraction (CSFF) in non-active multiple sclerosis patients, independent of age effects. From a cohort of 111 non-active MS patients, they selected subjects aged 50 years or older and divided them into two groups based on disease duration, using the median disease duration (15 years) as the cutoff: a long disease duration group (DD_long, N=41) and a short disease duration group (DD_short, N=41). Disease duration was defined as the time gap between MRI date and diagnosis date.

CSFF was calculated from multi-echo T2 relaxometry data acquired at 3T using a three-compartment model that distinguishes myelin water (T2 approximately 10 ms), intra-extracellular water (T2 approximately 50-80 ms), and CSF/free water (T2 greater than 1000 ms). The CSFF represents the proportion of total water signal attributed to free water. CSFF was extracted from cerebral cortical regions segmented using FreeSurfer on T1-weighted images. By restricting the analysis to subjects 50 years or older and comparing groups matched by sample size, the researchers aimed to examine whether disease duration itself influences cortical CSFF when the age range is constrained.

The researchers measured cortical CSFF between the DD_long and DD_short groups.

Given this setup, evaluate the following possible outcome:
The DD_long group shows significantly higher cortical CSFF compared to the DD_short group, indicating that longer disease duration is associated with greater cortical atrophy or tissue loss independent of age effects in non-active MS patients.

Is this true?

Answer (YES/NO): YES